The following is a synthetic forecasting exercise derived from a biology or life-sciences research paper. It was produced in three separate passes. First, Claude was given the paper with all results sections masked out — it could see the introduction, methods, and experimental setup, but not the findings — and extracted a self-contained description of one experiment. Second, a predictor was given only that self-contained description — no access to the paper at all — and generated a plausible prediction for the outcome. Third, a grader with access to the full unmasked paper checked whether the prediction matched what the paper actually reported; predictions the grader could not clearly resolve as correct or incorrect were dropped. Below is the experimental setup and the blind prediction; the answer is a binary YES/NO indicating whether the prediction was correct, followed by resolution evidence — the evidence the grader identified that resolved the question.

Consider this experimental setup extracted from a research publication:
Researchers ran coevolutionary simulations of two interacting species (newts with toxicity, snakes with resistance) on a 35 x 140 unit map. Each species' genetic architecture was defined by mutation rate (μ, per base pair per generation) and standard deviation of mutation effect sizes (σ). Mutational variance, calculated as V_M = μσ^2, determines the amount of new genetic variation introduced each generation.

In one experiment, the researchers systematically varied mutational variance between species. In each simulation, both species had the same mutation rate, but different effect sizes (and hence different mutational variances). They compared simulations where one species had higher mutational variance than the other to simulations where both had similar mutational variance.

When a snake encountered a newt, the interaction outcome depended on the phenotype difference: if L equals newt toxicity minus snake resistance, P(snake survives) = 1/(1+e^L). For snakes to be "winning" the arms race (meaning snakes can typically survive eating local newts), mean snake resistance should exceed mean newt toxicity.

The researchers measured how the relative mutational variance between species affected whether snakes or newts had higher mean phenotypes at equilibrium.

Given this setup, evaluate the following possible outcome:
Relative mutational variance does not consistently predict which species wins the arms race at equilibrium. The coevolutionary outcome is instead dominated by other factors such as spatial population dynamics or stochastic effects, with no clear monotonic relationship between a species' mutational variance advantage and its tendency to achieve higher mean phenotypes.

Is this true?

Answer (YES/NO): NO